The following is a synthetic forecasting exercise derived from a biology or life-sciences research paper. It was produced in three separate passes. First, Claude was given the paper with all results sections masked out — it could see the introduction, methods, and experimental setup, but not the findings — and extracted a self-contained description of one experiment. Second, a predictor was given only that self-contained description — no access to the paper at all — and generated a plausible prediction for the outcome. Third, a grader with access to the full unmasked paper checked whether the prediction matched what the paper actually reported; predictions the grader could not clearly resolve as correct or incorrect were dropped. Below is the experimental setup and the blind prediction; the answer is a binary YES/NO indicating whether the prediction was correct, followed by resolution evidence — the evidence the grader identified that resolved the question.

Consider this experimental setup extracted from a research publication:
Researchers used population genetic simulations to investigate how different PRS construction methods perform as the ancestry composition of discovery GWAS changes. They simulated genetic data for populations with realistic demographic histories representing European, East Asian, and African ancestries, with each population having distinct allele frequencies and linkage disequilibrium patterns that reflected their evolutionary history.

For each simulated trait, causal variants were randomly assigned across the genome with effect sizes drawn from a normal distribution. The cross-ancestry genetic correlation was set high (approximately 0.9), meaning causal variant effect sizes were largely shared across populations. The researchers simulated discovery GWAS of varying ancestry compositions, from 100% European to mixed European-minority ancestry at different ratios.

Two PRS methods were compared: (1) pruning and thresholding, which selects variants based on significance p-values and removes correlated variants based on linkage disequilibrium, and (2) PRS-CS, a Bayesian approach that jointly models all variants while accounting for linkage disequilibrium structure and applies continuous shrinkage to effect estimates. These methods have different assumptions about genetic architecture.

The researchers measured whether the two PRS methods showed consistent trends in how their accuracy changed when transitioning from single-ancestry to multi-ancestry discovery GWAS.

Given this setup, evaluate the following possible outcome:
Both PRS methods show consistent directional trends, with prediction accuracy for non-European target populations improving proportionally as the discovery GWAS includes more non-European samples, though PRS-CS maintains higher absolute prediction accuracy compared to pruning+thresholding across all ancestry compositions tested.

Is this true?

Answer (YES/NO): NO